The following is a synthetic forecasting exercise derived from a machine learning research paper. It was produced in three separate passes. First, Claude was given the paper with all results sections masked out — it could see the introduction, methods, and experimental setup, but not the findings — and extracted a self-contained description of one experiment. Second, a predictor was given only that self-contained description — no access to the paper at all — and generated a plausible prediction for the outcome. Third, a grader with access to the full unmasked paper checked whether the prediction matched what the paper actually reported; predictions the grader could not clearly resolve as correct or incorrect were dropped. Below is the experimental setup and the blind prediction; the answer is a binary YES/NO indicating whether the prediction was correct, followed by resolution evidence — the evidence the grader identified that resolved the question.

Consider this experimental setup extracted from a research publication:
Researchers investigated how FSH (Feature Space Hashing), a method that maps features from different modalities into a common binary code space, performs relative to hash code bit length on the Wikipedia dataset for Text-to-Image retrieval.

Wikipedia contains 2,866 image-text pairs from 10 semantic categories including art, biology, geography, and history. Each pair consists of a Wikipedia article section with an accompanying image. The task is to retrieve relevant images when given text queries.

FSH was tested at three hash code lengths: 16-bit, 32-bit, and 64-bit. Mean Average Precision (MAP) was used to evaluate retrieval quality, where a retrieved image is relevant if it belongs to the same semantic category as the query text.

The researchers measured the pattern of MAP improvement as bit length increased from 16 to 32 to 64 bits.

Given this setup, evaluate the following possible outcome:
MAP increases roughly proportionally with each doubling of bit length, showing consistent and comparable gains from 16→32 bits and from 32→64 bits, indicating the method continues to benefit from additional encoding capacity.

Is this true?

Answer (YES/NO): NO